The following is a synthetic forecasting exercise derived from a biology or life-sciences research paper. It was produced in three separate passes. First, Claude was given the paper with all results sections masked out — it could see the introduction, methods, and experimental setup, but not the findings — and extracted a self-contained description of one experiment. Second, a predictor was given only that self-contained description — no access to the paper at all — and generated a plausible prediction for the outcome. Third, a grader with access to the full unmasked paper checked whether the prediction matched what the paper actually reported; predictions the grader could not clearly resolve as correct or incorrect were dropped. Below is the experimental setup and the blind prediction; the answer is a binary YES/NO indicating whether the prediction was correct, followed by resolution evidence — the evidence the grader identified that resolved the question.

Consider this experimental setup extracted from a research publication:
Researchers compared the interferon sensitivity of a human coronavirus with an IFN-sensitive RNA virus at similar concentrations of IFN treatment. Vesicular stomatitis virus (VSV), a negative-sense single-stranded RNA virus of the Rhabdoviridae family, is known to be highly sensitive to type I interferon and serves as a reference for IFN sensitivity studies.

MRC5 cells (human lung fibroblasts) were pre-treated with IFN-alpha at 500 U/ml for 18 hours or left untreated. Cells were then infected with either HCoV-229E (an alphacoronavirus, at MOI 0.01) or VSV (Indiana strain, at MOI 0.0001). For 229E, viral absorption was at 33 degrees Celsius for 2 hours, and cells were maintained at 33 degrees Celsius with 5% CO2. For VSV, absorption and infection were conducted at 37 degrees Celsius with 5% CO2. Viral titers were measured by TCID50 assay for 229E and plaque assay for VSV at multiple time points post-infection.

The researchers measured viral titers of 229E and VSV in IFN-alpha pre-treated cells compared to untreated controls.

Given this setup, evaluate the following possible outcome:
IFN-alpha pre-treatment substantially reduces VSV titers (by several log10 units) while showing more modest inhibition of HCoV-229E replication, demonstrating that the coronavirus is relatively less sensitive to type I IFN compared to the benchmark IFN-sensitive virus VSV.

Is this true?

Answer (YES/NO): YES